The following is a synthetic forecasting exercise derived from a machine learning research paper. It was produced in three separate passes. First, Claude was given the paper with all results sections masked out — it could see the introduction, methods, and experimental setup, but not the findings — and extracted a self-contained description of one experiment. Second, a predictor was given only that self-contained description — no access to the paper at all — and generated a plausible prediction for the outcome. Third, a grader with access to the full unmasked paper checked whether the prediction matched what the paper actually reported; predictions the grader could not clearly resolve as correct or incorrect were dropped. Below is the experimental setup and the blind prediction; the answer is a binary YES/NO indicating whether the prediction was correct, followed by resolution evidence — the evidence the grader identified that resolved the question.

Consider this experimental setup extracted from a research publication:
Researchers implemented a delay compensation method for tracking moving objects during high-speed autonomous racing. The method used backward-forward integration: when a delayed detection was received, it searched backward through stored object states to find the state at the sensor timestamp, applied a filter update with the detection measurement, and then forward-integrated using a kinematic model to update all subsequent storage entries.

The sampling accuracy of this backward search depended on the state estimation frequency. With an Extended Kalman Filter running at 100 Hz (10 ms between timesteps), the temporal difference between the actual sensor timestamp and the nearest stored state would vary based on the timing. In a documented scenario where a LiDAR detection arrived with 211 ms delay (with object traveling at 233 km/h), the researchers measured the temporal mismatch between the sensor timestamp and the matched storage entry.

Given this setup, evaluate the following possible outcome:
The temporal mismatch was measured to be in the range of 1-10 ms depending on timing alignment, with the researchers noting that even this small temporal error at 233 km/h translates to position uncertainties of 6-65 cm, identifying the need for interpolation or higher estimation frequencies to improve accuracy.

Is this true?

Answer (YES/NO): NO